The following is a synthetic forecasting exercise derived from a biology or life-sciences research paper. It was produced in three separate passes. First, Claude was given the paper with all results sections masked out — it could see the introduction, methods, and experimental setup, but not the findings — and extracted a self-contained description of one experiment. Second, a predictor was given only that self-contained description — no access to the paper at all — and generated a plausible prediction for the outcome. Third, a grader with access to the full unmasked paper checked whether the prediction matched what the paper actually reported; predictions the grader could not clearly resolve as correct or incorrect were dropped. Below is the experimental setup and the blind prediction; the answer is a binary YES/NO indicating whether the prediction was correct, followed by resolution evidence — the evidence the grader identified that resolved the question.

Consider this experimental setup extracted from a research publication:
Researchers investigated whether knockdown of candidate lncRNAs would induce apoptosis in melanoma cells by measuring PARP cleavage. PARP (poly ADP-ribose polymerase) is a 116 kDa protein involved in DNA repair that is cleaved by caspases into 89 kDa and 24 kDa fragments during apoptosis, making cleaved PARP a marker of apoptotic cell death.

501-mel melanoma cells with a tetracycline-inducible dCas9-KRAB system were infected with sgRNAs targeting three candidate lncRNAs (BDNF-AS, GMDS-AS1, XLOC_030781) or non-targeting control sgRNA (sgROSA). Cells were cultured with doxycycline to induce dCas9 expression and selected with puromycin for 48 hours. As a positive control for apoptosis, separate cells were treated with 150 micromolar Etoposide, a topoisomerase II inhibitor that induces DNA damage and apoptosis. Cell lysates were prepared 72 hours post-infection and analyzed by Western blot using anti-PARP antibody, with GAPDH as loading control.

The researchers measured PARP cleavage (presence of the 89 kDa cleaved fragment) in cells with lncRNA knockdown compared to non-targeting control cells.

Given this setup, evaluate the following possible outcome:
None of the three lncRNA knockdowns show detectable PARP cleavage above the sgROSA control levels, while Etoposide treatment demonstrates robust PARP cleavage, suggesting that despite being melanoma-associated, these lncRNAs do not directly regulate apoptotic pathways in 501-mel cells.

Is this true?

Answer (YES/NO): NO